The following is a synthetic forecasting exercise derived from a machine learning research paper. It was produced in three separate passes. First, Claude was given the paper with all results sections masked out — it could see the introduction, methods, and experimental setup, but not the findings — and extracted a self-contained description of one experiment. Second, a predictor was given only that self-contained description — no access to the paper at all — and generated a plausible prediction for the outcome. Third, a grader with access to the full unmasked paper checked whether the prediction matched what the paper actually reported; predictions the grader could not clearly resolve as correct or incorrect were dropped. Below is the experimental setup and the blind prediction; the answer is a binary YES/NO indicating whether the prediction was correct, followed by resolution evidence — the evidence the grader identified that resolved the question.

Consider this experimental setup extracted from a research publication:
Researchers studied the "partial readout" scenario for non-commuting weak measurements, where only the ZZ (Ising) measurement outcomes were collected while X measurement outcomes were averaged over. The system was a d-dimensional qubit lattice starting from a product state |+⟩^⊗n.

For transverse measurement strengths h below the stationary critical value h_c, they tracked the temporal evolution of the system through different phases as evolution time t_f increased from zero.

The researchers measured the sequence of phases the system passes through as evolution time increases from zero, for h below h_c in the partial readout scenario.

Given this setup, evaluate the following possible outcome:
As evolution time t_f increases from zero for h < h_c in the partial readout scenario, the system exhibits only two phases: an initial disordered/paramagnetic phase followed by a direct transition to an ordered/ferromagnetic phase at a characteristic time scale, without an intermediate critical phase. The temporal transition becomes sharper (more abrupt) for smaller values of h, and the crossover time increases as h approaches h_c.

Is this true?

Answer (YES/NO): NO